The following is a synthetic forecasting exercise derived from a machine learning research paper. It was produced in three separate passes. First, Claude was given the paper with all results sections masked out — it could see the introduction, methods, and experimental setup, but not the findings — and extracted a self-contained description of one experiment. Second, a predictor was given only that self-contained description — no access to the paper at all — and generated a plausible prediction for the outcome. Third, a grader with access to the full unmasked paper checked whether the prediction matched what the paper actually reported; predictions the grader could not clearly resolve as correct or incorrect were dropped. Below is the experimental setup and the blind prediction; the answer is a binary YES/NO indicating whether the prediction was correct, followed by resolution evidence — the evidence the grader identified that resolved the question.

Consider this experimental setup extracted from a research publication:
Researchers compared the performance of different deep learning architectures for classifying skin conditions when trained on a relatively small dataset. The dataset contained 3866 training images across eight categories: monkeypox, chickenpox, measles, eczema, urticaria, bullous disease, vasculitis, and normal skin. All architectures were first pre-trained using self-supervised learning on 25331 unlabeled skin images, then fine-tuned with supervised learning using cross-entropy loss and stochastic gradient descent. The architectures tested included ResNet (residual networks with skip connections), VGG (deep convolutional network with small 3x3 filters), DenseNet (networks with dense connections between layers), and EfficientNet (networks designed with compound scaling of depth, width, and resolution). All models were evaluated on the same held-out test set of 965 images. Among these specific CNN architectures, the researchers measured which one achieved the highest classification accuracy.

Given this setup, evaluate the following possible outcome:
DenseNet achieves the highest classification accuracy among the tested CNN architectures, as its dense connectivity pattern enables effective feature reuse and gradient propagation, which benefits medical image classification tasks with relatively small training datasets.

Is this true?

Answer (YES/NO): NO